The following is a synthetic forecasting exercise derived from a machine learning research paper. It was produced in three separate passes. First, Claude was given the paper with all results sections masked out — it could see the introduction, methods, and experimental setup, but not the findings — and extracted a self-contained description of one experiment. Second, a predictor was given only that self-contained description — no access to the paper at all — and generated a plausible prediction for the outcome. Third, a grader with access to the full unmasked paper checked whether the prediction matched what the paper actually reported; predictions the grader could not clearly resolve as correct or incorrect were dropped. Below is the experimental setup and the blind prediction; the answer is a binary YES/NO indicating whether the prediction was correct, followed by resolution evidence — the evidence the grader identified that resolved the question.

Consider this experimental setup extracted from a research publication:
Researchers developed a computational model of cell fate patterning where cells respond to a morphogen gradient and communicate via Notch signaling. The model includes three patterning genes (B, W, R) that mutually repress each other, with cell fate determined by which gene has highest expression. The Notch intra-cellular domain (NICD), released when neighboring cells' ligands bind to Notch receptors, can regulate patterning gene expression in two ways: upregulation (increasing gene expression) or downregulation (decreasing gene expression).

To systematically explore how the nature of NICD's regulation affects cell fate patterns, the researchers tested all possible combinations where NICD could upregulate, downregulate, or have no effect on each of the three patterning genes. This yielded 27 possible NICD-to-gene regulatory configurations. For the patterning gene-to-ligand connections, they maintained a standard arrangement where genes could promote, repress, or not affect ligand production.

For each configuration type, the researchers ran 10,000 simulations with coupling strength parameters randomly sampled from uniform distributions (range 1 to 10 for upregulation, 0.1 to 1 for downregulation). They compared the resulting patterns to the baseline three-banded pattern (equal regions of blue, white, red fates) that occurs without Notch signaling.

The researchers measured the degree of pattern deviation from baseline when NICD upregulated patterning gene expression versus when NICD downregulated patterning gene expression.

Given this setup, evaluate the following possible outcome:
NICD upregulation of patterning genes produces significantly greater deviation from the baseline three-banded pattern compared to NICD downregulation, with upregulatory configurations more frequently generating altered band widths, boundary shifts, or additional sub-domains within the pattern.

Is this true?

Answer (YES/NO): YES